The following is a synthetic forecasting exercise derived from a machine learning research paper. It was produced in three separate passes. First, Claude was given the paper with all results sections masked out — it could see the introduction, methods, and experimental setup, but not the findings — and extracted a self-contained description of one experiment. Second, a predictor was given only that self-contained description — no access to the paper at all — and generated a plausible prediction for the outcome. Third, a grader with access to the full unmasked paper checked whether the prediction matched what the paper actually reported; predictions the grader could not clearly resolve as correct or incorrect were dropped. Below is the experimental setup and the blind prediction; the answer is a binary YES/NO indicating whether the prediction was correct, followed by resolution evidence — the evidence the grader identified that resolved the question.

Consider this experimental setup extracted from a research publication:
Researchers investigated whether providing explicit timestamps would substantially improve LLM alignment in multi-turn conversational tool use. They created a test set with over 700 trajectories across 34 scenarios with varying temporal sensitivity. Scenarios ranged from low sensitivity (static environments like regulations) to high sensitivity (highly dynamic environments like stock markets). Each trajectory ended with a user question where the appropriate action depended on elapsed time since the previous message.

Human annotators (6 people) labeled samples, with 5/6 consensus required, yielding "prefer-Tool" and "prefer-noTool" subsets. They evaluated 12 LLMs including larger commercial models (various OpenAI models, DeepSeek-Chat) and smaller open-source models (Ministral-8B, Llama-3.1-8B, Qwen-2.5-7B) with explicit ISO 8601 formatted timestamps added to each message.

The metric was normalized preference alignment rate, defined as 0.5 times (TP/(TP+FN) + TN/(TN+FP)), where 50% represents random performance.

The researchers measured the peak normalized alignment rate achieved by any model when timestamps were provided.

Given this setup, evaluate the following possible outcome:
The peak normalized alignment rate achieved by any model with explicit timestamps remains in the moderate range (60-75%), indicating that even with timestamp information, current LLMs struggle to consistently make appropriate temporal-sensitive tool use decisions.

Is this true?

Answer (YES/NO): YES